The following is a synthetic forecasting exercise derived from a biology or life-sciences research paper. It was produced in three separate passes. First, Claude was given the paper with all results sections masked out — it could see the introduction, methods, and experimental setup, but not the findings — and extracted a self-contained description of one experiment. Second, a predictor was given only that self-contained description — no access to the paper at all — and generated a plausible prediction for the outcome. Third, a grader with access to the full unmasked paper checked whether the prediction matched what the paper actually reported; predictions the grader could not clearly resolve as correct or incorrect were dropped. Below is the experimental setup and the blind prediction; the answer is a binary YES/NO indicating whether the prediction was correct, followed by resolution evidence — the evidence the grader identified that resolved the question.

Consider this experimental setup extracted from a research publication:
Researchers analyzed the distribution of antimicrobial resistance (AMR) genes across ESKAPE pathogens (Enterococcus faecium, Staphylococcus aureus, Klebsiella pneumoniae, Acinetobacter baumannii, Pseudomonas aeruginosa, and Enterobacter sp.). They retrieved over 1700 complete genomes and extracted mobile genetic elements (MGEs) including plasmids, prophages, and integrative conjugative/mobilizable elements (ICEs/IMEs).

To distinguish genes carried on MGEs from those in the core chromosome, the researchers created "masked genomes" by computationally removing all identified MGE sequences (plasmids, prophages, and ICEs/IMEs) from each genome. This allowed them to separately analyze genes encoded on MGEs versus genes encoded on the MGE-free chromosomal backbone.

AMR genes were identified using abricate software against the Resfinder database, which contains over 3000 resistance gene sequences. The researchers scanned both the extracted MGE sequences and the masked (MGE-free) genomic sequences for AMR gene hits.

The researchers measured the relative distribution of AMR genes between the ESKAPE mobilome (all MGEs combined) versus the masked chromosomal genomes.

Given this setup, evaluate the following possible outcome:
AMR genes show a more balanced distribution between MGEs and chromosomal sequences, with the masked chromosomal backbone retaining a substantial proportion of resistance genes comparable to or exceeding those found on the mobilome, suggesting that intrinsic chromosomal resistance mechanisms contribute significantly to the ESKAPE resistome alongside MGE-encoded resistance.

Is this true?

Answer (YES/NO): NO